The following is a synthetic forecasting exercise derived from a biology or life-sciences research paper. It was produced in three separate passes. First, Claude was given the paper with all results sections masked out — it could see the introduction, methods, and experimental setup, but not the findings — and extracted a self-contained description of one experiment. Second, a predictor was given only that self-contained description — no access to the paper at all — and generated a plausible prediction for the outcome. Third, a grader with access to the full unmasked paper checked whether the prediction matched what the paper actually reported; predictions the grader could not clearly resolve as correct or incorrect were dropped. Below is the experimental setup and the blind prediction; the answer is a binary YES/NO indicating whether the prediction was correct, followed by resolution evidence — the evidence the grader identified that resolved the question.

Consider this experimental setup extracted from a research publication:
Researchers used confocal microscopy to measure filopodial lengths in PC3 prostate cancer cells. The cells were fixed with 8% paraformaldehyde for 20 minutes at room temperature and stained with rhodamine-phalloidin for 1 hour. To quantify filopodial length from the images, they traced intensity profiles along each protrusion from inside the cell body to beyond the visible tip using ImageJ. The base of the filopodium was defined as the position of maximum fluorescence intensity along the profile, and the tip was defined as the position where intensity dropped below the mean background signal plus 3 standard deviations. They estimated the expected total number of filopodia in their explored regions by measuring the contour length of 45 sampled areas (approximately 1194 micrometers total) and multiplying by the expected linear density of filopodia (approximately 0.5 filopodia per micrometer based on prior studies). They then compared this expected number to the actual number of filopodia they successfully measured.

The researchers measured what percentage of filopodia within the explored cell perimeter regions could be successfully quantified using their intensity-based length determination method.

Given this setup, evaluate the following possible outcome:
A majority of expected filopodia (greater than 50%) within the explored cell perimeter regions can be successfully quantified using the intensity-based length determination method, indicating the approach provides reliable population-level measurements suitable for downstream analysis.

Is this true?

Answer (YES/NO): YES